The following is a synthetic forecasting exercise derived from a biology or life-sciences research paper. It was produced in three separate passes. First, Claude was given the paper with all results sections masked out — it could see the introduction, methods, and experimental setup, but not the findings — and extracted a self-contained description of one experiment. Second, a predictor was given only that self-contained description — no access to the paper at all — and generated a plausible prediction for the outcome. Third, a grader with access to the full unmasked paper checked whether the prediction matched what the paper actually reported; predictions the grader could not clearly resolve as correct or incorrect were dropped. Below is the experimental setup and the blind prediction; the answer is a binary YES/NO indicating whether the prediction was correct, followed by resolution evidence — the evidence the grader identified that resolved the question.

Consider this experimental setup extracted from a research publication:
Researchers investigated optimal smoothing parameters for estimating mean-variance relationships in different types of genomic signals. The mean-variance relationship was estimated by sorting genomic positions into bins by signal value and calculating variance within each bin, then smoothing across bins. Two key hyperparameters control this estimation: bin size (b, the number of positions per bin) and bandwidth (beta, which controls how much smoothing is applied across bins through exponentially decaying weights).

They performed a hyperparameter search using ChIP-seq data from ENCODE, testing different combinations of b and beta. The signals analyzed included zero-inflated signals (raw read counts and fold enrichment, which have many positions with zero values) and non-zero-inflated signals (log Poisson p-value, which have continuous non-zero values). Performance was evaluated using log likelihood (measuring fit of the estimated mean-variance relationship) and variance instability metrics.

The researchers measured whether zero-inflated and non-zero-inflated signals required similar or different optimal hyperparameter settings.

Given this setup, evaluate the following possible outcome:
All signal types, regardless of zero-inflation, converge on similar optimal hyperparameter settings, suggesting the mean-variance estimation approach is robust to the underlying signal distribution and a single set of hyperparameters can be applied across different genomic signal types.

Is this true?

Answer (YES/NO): NO